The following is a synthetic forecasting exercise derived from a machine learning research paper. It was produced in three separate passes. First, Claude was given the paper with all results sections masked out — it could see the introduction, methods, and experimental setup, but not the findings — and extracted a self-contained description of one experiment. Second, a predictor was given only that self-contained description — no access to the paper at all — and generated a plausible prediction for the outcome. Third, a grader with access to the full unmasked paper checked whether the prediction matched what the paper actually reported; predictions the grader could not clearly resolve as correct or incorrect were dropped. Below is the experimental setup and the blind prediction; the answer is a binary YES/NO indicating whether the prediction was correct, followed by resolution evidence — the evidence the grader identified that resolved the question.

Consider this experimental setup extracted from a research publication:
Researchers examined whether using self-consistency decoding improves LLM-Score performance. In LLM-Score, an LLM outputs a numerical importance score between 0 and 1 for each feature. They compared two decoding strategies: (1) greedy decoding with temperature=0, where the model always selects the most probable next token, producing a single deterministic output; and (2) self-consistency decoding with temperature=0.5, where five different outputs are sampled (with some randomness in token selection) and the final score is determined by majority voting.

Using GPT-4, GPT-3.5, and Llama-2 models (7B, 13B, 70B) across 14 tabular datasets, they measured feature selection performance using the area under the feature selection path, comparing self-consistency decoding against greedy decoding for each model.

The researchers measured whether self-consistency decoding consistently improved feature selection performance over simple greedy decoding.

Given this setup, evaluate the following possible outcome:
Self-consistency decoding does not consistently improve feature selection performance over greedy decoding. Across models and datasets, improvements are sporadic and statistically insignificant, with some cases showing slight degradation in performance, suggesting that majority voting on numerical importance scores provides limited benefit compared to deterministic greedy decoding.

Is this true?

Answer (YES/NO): YES